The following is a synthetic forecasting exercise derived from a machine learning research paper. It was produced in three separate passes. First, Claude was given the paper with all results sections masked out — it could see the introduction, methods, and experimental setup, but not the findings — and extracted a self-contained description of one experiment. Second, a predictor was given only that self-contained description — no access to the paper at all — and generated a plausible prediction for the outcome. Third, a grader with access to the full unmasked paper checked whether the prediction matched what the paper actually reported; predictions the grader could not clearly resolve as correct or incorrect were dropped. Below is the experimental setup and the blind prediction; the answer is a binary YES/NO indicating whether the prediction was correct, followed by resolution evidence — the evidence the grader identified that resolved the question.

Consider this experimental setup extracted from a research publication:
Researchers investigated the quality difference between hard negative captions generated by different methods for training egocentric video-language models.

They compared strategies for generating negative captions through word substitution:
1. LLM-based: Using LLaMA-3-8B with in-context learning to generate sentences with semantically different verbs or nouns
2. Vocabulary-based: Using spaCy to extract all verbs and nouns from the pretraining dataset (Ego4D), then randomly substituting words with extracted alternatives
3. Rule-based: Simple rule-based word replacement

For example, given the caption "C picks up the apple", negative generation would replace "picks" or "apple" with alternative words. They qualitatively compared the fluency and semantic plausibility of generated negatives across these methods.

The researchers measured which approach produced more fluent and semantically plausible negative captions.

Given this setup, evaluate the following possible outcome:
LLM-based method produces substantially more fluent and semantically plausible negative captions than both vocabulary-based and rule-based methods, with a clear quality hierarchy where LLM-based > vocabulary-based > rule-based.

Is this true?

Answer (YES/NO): NO